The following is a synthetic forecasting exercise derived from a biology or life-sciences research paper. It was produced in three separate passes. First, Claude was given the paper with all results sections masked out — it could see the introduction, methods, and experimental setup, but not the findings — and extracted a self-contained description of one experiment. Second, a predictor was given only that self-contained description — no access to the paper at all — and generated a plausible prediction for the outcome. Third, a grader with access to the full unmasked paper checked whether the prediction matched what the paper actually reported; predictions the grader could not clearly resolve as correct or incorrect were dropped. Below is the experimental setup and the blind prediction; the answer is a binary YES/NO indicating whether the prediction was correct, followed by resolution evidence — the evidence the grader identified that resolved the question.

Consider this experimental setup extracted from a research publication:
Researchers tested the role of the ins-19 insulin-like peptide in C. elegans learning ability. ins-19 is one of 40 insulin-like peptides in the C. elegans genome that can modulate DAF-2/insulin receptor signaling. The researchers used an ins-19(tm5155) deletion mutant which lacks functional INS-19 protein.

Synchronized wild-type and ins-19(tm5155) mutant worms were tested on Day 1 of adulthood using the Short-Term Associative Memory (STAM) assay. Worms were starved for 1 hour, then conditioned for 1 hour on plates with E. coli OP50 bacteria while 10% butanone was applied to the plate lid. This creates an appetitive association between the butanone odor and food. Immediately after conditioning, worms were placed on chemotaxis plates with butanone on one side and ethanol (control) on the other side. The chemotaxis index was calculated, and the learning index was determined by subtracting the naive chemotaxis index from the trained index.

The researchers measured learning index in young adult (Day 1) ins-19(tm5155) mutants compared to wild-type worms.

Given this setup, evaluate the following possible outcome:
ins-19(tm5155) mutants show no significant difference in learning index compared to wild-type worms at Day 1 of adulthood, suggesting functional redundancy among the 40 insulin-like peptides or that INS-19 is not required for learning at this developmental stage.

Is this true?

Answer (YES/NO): NO